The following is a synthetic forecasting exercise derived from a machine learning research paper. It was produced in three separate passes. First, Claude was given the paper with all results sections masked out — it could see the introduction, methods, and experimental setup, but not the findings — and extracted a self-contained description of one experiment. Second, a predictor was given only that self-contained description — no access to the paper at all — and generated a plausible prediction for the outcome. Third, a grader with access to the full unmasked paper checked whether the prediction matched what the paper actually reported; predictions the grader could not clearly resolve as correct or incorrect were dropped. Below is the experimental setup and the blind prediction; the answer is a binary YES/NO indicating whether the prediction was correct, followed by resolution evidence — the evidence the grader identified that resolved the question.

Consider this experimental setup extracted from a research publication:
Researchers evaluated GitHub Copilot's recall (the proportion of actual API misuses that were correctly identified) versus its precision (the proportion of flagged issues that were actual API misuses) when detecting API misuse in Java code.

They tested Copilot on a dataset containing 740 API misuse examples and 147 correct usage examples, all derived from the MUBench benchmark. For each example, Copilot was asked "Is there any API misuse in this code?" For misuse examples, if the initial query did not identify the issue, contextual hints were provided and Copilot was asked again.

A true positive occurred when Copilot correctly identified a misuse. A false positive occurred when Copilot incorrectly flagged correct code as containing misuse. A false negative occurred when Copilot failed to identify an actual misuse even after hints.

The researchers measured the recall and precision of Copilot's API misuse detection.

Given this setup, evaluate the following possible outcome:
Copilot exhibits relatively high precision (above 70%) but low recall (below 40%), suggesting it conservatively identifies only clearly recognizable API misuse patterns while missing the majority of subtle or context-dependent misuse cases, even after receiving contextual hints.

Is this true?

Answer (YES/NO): NO